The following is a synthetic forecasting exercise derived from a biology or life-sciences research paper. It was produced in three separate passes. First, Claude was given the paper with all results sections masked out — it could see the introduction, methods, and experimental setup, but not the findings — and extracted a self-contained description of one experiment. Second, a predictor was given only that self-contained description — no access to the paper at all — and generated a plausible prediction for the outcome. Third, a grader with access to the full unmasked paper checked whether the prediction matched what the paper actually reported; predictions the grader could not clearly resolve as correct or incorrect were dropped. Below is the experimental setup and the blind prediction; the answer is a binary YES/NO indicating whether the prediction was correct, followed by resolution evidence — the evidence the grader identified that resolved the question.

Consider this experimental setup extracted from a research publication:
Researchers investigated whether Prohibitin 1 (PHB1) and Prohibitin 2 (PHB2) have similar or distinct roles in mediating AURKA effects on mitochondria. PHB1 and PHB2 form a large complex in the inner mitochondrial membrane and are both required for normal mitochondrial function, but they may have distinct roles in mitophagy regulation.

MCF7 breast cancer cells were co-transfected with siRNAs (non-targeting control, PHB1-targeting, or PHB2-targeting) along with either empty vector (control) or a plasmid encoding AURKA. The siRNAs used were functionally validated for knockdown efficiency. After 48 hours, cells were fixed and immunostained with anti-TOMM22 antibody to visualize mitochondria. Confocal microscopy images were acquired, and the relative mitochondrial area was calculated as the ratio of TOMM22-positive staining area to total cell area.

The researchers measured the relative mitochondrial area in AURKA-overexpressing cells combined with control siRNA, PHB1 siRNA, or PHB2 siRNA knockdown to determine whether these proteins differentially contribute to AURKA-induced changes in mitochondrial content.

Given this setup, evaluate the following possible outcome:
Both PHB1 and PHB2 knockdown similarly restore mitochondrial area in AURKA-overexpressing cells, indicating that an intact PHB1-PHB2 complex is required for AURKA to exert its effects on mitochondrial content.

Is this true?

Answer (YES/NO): NO